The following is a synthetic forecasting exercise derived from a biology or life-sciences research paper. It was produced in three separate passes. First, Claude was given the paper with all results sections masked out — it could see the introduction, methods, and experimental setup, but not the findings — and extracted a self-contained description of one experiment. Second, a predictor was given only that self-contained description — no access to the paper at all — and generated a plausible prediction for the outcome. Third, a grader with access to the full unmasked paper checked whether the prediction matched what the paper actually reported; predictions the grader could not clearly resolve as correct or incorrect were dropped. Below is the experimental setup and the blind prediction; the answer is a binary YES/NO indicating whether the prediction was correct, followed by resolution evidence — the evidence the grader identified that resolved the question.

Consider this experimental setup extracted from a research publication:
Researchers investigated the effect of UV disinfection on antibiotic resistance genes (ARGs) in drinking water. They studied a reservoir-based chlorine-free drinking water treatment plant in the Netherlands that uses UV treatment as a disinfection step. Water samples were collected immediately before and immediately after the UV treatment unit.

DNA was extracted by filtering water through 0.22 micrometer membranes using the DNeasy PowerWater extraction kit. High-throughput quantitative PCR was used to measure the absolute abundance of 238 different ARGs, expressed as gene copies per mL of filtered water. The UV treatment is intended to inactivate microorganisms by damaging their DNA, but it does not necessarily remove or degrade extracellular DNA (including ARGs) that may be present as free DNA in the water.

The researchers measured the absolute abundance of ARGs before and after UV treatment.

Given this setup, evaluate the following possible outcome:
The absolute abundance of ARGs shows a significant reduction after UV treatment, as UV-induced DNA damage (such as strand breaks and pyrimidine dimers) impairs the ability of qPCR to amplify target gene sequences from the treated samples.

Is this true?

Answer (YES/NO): NO